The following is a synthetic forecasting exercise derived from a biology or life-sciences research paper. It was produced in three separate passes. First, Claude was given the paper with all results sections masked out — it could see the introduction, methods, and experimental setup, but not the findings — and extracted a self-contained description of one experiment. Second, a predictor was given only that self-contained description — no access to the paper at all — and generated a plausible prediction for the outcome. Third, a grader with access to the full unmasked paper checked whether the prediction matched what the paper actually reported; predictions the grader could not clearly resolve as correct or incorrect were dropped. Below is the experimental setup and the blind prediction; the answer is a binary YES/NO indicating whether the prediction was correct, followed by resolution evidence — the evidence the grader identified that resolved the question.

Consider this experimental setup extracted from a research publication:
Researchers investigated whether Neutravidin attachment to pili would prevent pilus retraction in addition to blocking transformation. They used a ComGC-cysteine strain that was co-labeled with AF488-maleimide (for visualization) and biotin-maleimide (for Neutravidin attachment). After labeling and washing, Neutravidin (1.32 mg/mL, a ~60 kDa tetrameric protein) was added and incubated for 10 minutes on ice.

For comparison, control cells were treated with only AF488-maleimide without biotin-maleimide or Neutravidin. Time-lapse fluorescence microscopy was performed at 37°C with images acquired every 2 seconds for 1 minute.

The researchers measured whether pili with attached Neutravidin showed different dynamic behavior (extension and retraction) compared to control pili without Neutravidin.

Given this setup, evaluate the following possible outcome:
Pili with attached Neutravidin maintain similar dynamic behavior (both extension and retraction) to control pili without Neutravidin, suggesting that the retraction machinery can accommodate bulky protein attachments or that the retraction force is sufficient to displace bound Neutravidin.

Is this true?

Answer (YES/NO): NO